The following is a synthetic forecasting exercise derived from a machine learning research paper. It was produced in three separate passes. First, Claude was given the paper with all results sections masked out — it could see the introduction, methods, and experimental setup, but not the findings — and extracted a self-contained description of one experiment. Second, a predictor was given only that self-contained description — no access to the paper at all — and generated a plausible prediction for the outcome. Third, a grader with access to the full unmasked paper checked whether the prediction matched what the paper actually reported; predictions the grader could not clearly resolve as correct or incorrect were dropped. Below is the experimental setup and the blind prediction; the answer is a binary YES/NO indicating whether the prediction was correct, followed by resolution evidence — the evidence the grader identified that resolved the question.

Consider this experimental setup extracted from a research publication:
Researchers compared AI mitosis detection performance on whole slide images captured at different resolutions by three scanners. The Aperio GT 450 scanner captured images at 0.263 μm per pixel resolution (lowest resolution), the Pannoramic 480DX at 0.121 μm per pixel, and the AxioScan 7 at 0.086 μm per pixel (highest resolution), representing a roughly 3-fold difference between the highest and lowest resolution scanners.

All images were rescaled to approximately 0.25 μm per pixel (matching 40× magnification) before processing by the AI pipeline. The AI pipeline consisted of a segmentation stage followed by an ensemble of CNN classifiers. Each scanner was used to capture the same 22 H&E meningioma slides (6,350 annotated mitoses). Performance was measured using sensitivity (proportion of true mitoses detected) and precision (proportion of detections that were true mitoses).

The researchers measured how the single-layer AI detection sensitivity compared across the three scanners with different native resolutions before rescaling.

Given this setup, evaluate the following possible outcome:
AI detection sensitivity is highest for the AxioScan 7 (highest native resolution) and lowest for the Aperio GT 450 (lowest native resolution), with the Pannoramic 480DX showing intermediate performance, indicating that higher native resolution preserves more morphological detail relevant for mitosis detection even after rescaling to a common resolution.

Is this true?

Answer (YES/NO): NO